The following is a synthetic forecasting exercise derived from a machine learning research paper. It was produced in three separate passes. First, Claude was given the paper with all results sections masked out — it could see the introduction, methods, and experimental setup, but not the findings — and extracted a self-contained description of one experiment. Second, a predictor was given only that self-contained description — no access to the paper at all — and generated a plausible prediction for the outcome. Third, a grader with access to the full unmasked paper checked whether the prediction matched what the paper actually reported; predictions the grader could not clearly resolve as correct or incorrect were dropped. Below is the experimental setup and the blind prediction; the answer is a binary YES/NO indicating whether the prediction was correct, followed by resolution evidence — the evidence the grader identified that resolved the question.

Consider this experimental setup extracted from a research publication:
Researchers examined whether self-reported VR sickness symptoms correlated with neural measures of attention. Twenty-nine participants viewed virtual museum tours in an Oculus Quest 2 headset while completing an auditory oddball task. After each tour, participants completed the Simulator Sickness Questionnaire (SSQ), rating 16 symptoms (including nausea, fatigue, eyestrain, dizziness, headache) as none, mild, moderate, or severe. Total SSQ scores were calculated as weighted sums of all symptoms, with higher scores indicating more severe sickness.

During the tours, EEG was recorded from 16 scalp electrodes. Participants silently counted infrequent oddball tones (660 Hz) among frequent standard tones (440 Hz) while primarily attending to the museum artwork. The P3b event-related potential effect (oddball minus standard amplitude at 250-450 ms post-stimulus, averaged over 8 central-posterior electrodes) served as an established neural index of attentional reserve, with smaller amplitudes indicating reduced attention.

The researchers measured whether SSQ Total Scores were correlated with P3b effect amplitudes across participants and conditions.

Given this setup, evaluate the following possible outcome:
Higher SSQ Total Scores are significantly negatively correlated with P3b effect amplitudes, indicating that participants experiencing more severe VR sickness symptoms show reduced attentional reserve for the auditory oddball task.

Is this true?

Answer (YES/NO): YES